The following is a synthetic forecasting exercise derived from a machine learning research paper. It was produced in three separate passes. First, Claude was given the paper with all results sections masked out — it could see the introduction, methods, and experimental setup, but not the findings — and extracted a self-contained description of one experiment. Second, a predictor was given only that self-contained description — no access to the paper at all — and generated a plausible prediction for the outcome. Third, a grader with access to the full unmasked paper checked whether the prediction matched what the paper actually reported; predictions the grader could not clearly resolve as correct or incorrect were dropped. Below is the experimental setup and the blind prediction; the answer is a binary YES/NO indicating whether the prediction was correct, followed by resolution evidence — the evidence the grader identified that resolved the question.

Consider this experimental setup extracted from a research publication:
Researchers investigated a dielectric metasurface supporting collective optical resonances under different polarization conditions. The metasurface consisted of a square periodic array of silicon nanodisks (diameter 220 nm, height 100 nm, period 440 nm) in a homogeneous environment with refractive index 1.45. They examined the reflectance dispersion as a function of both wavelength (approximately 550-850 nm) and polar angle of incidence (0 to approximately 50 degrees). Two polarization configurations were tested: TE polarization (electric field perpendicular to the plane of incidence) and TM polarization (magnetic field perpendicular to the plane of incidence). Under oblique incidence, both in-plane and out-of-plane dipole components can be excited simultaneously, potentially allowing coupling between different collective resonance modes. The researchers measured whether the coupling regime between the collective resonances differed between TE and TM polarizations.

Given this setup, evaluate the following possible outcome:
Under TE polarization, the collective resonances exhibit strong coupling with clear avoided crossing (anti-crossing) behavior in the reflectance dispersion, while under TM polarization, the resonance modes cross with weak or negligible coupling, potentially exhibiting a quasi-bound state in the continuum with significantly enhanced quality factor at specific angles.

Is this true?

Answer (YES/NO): YES